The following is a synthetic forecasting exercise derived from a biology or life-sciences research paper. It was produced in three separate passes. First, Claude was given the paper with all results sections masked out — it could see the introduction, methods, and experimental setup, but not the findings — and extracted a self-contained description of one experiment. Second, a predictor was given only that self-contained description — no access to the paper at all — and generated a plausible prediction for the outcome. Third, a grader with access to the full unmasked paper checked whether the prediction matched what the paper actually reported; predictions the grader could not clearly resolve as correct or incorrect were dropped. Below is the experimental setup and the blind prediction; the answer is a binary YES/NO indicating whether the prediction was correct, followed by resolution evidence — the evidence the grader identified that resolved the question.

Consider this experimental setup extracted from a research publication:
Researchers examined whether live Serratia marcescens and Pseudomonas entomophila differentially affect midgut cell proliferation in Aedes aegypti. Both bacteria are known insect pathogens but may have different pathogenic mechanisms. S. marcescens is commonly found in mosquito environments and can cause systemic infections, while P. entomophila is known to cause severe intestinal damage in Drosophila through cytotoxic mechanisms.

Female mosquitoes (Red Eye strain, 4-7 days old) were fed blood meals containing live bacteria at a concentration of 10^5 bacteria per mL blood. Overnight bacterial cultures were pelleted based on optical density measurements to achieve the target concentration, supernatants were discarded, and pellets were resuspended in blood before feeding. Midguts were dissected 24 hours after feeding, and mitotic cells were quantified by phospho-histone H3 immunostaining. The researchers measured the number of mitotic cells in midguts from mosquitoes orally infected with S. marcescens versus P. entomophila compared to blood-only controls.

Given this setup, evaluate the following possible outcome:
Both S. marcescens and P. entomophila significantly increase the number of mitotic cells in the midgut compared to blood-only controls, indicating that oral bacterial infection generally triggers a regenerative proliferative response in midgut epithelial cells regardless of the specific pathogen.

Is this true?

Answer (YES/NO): YES